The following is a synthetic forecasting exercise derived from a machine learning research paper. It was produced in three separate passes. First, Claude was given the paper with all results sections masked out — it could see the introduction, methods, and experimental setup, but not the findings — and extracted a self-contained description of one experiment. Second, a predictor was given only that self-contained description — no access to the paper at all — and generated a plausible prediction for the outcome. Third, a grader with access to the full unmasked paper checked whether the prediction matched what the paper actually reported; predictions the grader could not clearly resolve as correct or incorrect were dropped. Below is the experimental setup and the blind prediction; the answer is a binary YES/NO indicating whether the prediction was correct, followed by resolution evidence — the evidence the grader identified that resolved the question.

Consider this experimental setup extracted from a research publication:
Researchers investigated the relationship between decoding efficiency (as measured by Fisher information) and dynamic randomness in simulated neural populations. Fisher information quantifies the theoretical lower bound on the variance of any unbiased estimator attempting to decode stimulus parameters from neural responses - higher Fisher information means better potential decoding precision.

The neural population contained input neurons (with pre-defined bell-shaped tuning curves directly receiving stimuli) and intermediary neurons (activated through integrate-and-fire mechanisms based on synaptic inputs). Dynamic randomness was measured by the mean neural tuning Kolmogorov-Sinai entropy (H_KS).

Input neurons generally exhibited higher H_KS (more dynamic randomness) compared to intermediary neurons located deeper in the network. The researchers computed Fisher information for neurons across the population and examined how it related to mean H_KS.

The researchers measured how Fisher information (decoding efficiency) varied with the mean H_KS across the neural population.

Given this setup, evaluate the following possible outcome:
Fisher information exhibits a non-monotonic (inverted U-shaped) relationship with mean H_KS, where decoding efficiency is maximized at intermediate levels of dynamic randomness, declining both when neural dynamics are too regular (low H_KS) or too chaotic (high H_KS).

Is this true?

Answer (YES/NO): YES